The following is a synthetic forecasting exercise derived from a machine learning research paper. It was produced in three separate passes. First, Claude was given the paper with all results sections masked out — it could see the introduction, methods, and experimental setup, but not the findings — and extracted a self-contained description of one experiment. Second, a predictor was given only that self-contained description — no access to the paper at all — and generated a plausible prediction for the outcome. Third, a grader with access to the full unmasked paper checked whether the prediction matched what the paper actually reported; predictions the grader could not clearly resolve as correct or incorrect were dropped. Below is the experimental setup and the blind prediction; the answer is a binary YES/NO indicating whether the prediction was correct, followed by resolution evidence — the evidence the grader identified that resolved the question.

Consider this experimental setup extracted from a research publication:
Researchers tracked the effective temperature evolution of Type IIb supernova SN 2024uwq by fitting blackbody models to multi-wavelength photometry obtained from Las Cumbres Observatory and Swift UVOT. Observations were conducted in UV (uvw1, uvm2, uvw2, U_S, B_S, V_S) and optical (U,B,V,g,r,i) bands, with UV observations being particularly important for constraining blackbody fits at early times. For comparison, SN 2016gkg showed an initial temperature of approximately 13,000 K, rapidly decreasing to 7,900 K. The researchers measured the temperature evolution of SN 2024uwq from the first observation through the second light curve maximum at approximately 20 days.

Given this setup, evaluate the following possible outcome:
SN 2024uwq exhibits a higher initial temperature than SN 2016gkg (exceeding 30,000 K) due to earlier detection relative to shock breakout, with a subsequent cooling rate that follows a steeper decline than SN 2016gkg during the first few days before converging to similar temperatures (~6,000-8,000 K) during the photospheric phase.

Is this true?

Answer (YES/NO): NO